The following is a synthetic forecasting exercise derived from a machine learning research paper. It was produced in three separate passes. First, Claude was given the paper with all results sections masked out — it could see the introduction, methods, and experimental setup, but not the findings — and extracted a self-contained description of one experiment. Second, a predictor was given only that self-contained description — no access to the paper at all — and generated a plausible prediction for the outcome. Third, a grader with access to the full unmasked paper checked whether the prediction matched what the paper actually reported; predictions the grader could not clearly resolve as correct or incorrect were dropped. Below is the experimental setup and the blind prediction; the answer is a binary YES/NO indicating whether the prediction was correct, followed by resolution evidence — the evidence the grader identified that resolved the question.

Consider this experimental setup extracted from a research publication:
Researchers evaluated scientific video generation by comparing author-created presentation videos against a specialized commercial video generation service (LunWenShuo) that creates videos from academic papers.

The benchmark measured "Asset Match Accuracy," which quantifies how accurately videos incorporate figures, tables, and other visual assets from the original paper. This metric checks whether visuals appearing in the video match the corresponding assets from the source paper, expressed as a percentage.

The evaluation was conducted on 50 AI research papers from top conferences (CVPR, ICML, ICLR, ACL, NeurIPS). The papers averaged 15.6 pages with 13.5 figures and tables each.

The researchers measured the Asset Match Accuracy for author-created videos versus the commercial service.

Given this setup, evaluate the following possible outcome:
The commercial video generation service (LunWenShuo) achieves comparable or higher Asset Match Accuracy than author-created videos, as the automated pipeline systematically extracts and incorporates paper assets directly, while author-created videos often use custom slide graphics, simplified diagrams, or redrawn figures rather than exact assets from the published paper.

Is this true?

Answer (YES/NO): NO